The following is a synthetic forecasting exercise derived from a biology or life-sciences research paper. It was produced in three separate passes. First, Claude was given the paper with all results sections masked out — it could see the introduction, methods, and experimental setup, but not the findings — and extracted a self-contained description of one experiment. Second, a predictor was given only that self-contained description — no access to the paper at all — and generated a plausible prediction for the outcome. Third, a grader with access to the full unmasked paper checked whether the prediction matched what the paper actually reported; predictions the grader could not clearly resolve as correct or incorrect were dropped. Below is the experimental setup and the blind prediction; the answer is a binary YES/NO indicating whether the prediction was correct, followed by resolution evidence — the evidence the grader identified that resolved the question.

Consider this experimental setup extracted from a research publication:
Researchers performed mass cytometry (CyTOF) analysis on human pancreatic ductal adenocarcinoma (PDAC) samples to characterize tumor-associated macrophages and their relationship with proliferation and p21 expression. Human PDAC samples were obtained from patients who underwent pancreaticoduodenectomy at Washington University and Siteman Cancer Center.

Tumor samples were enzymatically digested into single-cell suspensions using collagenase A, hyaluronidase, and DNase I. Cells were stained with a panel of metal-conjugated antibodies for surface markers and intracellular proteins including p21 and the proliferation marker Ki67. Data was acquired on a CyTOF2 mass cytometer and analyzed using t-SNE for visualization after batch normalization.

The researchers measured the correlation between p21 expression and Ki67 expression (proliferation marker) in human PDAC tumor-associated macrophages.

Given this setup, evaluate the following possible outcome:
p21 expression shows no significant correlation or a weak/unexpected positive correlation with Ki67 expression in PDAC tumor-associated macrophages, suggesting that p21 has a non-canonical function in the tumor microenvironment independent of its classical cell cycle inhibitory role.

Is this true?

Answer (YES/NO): YES